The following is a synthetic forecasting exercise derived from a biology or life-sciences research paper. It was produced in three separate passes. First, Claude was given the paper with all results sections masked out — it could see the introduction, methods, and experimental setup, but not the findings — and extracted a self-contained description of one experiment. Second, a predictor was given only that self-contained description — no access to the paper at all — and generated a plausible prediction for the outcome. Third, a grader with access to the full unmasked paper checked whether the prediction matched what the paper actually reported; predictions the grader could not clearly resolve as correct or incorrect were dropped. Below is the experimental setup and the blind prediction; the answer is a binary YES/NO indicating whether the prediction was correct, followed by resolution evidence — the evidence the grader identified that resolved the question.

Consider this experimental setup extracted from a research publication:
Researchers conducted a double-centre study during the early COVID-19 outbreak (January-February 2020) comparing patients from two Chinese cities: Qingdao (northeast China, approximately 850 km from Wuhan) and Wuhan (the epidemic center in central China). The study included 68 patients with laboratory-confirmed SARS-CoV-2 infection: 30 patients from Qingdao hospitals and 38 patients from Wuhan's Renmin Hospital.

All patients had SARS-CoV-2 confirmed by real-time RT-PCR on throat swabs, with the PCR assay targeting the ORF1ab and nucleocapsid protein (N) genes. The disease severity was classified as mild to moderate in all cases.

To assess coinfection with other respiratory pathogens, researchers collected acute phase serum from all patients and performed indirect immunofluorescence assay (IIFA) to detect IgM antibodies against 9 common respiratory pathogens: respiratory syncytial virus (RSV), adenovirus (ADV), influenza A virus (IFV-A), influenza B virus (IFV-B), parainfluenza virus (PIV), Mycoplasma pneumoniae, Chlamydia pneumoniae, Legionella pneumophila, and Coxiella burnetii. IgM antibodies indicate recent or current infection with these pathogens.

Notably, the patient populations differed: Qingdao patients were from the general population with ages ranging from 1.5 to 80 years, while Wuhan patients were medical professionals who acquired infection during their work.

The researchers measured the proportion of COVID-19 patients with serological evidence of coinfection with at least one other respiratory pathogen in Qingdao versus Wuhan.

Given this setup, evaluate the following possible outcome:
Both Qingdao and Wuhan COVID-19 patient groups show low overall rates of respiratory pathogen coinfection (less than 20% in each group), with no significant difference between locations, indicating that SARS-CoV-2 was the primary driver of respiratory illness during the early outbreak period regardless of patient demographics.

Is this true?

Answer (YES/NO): NO